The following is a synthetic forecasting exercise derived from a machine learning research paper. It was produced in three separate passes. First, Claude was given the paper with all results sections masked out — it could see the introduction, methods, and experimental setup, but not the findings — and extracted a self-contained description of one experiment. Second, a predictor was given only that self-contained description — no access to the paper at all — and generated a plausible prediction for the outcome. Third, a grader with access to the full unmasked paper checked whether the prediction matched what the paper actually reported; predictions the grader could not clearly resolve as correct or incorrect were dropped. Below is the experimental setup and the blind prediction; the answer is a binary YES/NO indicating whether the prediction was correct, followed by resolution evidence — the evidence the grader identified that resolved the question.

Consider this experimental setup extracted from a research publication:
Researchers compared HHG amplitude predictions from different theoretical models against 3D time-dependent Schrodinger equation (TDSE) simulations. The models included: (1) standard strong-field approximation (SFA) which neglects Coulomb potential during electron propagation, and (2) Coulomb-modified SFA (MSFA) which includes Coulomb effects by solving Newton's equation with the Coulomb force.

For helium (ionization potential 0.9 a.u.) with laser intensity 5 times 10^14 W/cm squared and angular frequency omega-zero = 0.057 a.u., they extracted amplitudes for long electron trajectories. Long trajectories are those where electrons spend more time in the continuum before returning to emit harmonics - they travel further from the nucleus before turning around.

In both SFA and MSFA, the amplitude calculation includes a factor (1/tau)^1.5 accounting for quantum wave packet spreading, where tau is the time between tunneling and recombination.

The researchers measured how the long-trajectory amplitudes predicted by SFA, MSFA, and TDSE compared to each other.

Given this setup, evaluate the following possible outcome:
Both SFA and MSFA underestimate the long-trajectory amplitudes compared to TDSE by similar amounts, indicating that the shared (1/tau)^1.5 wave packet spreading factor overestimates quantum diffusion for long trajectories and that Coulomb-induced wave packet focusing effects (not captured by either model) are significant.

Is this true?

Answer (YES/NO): NO